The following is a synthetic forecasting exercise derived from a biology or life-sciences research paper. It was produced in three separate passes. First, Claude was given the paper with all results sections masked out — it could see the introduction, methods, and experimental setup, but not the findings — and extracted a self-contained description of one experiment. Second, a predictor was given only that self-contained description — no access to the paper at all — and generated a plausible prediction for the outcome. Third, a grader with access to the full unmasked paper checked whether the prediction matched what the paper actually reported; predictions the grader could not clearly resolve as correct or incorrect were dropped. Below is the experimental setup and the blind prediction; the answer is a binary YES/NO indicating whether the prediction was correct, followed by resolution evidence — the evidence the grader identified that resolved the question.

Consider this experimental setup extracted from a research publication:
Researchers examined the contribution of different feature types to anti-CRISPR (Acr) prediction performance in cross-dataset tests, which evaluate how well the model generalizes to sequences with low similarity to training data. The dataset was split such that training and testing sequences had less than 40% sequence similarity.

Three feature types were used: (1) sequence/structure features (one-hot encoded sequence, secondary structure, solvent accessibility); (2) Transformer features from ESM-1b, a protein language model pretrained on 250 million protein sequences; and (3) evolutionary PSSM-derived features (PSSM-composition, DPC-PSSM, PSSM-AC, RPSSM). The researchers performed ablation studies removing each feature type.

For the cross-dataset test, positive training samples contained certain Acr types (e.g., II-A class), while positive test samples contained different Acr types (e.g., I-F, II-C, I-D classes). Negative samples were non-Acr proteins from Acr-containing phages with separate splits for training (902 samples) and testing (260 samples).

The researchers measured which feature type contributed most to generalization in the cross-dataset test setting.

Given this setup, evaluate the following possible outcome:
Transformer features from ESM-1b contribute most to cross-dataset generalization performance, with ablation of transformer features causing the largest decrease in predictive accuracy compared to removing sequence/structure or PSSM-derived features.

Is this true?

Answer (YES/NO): YES